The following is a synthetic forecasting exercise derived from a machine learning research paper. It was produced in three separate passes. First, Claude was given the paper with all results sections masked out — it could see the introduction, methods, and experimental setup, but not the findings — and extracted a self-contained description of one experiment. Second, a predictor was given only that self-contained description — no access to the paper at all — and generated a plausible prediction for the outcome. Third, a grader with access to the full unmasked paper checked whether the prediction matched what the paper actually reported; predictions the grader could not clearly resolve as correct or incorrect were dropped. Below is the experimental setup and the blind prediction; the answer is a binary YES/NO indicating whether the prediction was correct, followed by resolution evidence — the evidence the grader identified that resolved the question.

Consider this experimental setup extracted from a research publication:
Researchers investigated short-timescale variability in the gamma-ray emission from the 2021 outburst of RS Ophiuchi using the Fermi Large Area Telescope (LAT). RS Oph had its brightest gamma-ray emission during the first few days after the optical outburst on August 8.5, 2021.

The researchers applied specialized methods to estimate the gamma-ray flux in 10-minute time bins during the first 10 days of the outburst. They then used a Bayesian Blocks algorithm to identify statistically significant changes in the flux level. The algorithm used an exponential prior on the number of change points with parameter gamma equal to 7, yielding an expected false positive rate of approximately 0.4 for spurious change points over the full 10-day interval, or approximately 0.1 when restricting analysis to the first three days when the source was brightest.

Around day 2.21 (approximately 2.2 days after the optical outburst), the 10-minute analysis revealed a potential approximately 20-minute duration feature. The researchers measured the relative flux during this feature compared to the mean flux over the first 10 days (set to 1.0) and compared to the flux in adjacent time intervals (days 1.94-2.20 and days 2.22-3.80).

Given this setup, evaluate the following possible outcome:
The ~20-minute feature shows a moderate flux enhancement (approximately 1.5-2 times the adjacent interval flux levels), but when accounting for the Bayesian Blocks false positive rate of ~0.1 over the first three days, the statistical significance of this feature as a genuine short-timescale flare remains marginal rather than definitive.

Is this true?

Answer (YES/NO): NO